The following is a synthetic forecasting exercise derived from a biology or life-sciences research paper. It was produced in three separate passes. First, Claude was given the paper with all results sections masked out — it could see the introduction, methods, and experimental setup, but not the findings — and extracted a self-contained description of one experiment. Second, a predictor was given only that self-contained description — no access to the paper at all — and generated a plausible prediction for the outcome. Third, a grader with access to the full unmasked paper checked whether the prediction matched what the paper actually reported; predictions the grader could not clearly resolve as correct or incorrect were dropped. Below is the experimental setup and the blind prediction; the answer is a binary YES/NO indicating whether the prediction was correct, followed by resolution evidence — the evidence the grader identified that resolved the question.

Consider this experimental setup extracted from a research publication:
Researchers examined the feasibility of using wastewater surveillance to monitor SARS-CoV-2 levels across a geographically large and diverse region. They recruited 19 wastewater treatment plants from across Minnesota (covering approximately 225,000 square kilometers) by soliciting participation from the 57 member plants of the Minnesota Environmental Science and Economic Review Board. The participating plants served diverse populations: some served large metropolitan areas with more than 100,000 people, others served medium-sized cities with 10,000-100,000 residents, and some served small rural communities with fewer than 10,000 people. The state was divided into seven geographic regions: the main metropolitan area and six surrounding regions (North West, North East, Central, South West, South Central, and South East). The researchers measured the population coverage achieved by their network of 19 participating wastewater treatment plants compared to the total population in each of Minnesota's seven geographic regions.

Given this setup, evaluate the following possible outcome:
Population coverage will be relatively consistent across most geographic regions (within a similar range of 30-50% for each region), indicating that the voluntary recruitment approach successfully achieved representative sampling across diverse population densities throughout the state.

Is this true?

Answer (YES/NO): NO